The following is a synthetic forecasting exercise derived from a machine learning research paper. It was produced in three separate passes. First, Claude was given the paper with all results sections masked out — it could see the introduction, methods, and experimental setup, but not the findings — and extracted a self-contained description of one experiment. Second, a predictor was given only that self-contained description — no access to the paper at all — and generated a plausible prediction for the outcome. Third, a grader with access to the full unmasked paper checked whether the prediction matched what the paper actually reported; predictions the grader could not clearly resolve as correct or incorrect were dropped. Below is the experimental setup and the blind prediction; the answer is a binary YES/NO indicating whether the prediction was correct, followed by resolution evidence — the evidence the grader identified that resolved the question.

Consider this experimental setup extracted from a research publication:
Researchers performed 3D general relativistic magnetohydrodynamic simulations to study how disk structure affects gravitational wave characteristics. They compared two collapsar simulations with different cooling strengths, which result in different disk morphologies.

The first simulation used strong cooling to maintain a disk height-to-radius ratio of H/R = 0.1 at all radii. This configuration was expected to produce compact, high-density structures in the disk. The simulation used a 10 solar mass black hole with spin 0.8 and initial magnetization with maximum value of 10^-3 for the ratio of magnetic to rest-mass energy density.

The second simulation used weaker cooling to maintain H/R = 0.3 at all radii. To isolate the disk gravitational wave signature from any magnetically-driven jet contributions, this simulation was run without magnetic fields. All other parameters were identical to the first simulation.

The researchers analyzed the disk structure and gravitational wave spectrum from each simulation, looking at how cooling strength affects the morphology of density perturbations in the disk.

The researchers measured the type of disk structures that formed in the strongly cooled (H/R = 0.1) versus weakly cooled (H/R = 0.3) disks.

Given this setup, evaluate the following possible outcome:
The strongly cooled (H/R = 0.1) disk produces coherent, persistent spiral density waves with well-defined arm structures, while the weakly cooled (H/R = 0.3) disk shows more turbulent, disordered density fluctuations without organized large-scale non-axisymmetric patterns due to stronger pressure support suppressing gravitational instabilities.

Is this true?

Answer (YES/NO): NO